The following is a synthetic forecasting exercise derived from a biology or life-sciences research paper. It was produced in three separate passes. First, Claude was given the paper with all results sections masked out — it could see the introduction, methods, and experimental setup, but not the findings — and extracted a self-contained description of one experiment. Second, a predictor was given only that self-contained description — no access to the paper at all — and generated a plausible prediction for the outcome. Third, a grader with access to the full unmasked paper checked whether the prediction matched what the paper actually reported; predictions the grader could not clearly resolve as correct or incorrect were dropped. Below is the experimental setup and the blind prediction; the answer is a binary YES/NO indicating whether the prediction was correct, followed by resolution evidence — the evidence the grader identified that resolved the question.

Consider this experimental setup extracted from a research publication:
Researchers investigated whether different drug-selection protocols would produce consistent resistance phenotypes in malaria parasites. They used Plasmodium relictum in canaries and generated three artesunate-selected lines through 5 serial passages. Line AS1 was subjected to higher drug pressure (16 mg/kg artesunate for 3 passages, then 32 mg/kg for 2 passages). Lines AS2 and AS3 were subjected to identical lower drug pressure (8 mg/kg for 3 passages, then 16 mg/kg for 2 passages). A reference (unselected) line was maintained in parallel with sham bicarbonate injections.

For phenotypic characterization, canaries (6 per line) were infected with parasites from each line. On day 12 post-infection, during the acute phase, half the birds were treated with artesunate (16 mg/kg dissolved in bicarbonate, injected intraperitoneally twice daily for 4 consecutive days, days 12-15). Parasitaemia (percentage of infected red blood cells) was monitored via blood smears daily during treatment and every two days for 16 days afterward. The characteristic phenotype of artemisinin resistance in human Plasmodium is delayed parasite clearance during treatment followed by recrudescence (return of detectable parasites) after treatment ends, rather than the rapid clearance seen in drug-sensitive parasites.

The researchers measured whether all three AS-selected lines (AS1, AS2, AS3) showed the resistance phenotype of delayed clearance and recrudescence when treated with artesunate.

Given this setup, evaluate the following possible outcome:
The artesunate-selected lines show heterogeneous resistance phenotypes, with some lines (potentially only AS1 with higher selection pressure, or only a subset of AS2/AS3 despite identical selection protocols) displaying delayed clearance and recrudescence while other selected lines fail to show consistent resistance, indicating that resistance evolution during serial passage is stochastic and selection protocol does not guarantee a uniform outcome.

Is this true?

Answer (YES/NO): YES